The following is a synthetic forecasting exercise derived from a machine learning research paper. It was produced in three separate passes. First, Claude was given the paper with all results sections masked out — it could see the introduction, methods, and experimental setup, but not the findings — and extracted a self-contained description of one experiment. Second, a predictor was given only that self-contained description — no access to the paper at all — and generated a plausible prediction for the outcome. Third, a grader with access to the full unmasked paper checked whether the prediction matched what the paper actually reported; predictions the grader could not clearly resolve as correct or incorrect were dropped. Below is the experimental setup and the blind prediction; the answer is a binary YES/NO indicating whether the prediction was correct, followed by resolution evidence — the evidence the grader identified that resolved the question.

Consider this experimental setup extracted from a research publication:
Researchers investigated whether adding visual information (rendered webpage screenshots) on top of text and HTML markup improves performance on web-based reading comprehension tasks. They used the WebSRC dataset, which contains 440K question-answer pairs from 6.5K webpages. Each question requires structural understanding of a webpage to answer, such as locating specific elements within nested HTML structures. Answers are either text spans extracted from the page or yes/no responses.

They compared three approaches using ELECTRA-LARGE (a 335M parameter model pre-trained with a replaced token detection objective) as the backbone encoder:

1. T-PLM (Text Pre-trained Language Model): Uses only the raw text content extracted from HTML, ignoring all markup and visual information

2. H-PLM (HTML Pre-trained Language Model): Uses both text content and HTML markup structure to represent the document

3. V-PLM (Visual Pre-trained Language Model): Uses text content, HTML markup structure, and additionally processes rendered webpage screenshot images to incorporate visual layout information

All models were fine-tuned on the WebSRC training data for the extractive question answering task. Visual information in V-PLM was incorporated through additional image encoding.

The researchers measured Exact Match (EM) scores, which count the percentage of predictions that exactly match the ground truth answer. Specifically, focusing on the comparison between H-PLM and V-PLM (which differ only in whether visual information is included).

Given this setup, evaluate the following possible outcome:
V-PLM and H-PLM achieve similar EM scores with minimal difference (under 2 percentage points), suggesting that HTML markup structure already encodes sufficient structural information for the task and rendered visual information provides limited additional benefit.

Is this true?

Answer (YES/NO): NO